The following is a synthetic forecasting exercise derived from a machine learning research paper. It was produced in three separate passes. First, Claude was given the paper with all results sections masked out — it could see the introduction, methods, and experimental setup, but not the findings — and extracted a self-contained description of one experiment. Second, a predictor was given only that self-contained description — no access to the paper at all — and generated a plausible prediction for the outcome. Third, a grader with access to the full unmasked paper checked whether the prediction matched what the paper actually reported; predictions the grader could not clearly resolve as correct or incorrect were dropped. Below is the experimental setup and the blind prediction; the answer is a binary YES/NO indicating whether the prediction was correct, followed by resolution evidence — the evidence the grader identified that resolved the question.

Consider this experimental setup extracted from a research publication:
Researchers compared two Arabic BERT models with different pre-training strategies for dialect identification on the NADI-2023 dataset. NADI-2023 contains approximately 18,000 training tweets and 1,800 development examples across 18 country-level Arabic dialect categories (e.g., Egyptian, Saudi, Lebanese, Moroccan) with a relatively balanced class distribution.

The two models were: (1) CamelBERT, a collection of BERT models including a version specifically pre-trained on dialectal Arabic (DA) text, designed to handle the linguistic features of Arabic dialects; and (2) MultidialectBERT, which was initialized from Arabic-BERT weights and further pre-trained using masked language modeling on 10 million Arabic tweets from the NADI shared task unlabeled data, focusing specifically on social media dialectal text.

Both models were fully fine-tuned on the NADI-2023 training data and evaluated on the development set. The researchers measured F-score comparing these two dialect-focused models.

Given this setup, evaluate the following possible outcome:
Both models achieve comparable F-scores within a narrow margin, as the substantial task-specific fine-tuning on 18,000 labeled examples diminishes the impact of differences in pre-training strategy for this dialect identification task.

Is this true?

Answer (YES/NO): YES